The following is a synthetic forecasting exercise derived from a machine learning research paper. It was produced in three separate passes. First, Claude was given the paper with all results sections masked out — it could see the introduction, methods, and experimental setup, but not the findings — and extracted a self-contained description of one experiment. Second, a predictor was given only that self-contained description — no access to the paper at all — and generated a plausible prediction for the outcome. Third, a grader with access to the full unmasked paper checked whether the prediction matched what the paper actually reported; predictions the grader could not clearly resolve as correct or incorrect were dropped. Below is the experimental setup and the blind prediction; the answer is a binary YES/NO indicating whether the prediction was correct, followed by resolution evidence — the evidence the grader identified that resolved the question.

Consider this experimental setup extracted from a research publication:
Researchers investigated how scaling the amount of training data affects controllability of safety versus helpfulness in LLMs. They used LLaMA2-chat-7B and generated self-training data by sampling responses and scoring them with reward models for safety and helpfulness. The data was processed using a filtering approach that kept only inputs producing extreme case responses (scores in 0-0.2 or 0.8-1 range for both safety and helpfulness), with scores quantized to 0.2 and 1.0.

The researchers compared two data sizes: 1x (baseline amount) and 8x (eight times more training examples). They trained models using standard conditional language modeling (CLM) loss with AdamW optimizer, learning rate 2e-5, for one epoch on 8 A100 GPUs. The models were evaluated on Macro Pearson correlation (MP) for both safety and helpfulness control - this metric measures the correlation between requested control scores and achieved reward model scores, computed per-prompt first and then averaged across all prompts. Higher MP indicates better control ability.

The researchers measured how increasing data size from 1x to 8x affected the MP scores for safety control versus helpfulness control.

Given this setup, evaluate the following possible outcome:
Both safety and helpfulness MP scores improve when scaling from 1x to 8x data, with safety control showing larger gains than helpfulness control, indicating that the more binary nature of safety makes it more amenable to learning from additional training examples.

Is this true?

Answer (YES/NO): NO